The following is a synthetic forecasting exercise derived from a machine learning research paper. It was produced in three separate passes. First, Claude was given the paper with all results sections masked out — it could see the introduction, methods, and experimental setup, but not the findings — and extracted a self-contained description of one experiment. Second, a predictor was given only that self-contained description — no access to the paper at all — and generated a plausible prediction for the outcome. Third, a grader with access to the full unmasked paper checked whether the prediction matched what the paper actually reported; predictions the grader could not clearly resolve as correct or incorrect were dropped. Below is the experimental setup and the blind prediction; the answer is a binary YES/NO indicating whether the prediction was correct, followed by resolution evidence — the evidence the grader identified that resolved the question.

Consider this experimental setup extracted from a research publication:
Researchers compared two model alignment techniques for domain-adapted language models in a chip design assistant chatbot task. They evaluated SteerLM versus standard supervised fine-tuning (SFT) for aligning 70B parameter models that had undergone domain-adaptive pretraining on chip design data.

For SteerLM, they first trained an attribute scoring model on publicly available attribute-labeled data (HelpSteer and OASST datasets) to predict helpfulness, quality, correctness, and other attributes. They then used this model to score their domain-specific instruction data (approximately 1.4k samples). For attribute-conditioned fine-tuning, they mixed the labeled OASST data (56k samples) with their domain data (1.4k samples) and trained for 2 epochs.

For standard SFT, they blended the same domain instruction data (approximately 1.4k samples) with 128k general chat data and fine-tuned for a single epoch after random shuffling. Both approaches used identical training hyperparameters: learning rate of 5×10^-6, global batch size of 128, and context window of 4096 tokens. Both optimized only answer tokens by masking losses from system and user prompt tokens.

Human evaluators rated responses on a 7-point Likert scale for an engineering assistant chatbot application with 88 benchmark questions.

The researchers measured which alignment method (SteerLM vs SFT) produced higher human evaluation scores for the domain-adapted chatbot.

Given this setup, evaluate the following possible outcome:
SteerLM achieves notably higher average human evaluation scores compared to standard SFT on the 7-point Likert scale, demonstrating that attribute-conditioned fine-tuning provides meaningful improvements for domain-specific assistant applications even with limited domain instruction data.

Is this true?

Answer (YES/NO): YES